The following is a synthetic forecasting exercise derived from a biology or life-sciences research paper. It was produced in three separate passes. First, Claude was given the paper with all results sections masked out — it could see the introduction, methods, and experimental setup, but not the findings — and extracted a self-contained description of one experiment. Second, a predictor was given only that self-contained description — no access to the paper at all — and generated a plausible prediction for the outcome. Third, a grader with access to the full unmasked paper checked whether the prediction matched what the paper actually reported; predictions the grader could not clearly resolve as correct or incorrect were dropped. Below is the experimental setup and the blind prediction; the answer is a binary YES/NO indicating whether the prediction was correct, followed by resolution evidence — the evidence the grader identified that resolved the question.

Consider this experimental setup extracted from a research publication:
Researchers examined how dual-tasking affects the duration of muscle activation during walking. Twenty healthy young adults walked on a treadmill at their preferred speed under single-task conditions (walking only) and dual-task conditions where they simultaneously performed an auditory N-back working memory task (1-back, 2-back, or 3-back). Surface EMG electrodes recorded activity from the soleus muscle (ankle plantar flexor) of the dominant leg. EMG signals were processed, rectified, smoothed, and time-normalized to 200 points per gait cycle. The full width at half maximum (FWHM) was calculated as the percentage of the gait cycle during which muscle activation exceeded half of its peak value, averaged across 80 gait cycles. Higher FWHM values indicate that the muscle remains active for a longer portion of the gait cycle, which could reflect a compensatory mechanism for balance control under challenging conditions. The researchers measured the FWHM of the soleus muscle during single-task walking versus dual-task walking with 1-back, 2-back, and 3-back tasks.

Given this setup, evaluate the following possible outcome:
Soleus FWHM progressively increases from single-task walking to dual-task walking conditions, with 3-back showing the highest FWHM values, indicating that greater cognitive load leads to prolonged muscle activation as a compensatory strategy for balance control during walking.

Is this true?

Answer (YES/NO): NO